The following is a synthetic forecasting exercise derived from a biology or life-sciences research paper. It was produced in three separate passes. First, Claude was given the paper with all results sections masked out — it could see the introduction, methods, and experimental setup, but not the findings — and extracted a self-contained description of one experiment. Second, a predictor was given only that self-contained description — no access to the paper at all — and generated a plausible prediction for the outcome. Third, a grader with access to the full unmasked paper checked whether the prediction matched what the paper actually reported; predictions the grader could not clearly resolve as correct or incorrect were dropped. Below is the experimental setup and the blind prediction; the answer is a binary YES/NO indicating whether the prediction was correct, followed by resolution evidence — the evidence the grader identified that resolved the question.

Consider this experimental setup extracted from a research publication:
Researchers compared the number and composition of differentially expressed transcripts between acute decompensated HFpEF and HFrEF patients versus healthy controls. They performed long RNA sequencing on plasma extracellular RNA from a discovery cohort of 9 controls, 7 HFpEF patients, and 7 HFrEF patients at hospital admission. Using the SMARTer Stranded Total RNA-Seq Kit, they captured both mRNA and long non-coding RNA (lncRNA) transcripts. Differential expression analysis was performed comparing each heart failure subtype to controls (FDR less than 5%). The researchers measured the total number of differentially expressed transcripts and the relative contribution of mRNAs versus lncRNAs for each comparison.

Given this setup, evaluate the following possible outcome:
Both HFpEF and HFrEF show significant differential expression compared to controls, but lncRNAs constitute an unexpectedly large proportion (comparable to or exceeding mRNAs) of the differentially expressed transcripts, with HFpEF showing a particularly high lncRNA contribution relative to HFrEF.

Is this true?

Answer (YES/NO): YES